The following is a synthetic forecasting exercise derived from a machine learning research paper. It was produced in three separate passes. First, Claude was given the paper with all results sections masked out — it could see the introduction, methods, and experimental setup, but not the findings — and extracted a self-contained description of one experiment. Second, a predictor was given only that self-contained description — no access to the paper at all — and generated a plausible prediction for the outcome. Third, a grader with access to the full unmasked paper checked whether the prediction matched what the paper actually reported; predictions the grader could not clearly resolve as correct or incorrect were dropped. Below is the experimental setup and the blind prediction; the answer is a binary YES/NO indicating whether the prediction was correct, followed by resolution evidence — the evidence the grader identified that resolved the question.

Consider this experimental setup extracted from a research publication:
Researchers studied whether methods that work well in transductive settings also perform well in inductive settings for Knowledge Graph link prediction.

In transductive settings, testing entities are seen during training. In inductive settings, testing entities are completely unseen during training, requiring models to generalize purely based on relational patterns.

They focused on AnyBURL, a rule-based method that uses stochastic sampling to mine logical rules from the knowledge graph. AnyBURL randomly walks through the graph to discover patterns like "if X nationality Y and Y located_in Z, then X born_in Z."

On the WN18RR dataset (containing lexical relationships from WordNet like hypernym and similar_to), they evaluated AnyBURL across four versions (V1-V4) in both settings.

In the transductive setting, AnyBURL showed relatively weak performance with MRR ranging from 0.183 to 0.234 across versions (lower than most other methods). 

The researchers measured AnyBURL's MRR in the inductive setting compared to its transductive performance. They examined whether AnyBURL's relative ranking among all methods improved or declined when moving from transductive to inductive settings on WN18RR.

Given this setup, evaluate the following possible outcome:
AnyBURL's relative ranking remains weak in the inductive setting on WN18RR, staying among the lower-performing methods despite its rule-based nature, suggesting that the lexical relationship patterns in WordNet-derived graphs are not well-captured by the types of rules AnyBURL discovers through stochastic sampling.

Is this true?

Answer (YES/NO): YES